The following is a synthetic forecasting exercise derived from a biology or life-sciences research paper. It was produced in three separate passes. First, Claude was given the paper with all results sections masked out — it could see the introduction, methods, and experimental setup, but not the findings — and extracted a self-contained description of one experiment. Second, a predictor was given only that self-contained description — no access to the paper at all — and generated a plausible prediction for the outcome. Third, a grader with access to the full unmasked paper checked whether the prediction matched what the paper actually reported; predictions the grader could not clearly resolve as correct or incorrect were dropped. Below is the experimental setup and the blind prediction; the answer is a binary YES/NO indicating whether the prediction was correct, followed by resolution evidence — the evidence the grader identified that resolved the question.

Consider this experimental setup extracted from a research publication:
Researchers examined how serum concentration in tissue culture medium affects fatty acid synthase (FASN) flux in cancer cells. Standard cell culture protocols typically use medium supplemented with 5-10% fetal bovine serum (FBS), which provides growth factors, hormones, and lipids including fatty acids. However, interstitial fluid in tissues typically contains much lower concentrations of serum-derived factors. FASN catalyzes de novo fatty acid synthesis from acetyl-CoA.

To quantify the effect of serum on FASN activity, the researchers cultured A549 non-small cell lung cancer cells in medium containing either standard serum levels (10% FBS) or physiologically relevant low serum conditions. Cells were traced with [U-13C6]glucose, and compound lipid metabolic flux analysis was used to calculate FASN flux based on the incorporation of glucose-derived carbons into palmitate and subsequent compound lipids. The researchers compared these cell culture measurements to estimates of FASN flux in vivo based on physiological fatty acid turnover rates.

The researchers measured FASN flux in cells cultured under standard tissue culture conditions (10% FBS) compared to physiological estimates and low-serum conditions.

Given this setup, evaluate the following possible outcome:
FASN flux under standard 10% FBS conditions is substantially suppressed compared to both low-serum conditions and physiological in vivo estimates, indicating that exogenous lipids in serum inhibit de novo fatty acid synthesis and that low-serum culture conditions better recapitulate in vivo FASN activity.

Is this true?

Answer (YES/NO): NO